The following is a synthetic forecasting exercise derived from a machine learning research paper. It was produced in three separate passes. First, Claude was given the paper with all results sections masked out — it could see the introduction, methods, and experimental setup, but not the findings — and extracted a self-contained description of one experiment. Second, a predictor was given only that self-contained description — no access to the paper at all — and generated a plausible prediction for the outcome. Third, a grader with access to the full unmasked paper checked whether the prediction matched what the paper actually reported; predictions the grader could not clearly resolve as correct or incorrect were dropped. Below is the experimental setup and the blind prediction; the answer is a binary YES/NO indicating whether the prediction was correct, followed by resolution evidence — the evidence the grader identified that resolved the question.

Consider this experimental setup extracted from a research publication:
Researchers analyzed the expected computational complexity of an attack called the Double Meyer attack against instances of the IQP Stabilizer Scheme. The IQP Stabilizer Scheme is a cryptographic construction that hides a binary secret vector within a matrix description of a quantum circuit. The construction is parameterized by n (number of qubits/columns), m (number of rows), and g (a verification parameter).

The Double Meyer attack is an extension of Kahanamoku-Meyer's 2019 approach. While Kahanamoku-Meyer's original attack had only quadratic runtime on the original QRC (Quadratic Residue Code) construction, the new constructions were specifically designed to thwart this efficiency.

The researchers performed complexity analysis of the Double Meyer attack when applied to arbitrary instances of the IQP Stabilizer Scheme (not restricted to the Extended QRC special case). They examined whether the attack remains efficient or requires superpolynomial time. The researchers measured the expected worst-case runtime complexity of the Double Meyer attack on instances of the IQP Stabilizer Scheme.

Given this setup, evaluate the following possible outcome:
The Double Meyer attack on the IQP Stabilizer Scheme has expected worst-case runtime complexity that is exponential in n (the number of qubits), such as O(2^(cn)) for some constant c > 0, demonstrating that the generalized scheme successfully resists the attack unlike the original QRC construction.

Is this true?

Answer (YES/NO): NO